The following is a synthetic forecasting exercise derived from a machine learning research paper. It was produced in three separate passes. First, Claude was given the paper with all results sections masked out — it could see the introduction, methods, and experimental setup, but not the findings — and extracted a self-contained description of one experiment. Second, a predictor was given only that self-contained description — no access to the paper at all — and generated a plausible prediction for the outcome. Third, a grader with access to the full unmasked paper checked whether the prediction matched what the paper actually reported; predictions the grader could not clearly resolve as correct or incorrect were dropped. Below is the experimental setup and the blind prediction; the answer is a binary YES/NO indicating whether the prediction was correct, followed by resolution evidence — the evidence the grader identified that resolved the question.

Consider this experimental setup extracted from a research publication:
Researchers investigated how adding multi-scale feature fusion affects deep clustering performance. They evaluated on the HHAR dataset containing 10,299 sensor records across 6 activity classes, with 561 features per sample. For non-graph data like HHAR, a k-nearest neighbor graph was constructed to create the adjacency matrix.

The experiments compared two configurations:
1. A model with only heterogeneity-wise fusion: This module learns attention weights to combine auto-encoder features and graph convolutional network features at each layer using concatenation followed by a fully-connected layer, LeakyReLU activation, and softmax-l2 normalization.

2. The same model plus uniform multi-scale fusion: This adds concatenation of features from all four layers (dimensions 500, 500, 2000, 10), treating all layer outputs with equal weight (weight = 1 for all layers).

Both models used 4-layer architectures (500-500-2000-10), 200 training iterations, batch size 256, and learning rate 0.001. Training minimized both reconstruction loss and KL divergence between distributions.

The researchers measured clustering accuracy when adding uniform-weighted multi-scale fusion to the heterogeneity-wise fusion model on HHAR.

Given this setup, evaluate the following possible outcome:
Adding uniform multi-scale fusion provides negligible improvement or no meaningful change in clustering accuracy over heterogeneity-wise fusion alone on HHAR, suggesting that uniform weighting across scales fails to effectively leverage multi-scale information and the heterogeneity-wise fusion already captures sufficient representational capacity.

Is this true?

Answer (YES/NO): NO